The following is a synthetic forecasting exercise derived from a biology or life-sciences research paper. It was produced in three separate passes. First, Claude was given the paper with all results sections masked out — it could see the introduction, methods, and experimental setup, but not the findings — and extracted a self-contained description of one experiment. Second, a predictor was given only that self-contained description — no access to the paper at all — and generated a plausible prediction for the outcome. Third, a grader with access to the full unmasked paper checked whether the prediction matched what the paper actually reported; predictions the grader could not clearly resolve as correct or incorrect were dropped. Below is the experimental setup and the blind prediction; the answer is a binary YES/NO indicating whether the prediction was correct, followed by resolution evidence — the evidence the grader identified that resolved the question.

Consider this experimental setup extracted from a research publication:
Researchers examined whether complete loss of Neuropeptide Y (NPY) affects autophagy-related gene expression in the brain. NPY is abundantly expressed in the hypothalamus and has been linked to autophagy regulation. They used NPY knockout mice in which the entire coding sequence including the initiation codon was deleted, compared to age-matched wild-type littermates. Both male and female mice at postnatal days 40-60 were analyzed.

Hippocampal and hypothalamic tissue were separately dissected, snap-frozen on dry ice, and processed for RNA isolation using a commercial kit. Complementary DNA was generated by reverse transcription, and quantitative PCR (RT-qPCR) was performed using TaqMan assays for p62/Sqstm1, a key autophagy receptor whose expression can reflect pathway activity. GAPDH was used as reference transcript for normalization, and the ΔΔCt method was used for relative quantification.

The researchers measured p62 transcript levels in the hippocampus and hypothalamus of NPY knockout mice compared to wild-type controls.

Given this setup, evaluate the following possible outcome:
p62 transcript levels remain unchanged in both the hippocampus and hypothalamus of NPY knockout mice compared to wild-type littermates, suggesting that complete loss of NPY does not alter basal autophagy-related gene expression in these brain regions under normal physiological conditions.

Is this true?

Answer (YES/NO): NO